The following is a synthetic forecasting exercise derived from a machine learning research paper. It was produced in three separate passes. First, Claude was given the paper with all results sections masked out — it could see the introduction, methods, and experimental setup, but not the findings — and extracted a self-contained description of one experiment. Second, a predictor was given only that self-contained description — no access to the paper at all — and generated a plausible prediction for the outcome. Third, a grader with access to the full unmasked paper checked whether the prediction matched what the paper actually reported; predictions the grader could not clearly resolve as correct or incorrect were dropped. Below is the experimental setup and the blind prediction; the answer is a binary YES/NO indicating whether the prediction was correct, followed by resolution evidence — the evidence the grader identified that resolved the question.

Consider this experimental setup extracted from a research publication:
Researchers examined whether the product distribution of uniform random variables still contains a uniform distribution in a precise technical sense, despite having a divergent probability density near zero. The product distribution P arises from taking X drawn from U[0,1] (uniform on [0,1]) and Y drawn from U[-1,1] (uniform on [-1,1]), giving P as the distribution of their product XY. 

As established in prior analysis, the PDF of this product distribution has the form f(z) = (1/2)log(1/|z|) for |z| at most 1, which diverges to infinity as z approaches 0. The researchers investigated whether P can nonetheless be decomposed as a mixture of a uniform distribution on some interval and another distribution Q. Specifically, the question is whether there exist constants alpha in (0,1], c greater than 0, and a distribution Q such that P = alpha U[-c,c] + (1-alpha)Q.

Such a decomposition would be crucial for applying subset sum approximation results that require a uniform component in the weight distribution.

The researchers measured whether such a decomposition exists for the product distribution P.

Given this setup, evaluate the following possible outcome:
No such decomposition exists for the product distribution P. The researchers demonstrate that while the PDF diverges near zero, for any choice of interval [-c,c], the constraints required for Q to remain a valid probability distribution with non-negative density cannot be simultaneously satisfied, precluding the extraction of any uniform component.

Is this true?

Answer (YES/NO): NO